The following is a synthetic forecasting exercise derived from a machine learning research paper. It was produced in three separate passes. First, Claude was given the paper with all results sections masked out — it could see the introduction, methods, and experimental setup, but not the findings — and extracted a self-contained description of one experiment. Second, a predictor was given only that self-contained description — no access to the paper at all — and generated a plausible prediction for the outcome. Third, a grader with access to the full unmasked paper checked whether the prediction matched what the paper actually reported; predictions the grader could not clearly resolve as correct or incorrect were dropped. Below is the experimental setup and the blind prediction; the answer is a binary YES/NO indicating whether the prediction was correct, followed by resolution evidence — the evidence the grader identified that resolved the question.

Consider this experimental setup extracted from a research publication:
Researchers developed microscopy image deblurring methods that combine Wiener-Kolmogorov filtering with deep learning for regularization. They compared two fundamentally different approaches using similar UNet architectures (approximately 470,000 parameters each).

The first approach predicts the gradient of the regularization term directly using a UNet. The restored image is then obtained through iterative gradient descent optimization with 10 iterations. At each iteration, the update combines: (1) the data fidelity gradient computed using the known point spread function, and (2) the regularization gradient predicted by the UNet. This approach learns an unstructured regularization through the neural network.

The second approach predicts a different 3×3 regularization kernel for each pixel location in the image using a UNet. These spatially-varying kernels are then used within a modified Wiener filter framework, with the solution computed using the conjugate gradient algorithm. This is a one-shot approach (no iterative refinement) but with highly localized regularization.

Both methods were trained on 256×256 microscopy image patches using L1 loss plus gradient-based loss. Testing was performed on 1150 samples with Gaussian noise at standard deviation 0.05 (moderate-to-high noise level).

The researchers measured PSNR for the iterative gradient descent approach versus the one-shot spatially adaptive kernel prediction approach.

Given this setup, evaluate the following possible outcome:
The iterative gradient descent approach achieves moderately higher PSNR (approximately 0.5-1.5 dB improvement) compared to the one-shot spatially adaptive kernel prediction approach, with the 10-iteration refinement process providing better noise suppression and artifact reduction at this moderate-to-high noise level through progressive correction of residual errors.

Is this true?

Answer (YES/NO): NO